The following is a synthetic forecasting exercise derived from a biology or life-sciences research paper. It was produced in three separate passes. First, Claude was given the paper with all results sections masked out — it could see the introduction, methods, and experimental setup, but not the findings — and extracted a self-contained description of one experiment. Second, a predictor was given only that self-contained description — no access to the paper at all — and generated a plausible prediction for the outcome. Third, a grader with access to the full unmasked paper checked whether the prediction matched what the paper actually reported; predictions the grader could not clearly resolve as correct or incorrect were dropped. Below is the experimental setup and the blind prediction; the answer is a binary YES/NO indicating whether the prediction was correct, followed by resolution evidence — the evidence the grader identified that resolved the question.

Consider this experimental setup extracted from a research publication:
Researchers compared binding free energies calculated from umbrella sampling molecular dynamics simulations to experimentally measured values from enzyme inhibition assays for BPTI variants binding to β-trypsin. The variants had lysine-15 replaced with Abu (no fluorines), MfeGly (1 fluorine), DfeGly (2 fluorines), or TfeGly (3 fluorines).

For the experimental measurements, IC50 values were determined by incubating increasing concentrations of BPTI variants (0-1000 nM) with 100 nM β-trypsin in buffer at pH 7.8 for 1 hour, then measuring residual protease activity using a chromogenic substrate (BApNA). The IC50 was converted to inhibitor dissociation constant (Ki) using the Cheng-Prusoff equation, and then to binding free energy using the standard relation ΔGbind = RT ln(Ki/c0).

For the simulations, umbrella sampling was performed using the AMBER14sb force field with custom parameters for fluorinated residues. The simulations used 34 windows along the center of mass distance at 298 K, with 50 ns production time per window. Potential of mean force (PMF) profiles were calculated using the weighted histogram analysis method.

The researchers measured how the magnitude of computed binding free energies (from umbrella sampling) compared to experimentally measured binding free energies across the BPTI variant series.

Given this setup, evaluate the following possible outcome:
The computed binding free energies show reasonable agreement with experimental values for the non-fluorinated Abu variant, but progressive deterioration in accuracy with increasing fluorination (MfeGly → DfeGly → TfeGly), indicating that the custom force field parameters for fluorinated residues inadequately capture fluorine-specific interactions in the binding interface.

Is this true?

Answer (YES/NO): NO